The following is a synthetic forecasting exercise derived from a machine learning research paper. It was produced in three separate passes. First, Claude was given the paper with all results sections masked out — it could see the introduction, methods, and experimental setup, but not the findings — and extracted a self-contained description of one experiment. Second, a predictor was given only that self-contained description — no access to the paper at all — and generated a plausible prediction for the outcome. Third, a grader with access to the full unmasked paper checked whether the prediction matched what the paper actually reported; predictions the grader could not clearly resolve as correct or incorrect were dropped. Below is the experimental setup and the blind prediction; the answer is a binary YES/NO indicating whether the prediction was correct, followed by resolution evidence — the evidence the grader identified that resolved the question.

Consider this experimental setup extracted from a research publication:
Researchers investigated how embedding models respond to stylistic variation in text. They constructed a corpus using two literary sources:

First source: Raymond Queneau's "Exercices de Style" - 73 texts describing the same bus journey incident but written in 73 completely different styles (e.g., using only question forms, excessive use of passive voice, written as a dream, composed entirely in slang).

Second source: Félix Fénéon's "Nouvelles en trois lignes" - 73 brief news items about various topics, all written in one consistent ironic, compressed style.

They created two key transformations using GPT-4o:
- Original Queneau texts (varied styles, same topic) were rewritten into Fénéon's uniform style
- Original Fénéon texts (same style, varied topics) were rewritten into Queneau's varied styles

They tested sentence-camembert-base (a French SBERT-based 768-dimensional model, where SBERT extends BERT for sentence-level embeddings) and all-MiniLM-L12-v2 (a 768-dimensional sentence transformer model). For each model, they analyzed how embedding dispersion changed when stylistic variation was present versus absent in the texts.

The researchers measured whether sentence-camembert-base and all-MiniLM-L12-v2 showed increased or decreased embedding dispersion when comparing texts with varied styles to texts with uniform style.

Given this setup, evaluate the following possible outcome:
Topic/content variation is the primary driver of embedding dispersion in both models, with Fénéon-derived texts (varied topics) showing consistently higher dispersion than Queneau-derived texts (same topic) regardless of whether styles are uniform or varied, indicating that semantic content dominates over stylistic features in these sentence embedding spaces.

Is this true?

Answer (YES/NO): YES